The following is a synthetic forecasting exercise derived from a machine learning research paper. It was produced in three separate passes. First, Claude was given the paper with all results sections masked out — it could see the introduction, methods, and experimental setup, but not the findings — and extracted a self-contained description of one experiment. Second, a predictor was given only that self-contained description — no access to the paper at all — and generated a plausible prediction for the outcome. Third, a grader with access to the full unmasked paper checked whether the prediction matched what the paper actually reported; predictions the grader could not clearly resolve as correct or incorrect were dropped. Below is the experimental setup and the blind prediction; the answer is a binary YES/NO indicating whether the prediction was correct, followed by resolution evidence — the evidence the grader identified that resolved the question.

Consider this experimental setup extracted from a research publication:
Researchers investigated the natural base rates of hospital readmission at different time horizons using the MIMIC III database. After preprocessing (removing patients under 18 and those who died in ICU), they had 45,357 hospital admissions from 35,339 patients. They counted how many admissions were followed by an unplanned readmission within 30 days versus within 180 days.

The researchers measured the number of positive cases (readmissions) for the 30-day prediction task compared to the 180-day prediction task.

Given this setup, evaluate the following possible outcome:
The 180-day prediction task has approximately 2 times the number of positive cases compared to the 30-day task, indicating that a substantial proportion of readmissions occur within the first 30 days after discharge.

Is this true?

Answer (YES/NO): YES